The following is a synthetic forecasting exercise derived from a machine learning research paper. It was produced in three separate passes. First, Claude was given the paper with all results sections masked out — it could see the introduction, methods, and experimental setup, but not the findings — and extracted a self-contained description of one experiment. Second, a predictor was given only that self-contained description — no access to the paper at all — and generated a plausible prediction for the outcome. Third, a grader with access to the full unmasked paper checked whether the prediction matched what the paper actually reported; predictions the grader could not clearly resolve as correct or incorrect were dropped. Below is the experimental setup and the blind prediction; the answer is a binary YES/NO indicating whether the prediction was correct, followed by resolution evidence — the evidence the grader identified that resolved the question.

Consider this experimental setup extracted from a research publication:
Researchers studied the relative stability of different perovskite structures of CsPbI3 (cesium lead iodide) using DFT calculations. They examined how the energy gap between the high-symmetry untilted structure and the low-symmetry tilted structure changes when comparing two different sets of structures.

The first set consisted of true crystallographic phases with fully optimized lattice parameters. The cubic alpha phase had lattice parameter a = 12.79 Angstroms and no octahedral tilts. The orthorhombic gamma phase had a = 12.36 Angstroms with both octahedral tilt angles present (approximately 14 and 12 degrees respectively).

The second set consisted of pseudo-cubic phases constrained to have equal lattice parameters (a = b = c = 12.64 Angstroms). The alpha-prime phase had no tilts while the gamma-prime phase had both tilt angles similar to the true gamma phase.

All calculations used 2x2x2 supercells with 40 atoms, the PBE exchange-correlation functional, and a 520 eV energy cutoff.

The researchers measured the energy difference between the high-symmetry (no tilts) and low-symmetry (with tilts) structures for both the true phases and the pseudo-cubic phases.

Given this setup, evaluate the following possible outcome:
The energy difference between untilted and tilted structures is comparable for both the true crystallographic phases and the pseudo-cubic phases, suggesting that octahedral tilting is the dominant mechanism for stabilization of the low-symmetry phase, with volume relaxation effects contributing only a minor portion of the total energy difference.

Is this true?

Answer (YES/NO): YES